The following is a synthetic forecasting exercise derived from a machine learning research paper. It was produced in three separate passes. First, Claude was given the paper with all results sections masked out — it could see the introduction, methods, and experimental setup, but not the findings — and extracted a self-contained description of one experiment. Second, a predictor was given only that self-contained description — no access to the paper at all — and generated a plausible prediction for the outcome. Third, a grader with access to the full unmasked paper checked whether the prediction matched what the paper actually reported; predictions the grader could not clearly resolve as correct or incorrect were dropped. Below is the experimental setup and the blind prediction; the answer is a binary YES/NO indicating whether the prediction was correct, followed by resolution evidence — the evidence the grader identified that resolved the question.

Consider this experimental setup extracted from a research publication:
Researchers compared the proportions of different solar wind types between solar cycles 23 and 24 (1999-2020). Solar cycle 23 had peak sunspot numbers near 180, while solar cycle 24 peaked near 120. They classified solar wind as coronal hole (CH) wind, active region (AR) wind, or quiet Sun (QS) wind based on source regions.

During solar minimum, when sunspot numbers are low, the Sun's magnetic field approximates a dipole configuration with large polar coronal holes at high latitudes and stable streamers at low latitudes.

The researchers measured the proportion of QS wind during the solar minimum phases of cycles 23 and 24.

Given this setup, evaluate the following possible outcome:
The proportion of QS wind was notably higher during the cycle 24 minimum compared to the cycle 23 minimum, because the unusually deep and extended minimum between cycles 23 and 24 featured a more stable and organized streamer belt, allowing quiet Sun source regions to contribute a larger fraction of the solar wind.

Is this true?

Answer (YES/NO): NO